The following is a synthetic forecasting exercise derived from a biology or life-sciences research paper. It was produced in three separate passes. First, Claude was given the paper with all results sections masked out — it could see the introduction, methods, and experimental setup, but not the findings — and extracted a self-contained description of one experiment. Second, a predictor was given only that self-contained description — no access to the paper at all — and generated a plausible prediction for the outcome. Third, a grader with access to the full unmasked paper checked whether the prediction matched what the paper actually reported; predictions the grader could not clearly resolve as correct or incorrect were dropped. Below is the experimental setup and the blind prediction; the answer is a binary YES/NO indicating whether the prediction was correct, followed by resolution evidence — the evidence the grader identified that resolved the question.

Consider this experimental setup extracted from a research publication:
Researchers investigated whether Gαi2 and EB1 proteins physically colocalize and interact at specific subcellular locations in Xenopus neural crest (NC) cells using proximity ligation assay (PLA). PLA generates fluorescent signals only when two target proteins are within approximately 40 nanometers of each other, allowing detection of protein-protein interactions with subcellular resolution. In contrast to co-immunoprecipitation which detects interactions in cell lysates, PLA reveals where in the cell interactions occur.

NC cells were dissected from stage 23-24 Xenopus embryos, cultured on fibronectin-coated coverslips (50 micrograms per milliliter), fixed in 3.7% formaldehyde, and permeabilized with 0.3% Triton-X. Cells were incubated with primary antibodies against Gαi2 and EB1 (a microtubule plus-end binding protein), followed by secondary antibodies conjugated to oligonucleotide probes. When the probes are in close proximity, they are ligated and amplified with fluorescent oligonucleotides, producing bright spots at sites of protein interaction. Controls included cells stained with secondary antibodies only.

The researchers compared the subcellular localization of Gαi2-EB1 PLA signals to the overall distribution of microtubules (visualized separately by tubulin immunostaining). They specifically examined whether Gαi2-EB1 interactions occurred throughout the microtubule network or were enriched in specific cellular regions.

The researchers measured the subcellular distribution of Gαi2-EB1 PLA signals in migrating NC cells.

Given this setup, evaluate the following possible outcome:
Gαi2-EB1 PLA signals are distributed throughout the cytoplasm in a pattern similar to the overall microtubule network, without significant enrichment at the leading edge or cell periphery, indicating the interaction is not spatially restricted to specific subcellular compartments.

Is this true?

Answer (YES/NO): NO